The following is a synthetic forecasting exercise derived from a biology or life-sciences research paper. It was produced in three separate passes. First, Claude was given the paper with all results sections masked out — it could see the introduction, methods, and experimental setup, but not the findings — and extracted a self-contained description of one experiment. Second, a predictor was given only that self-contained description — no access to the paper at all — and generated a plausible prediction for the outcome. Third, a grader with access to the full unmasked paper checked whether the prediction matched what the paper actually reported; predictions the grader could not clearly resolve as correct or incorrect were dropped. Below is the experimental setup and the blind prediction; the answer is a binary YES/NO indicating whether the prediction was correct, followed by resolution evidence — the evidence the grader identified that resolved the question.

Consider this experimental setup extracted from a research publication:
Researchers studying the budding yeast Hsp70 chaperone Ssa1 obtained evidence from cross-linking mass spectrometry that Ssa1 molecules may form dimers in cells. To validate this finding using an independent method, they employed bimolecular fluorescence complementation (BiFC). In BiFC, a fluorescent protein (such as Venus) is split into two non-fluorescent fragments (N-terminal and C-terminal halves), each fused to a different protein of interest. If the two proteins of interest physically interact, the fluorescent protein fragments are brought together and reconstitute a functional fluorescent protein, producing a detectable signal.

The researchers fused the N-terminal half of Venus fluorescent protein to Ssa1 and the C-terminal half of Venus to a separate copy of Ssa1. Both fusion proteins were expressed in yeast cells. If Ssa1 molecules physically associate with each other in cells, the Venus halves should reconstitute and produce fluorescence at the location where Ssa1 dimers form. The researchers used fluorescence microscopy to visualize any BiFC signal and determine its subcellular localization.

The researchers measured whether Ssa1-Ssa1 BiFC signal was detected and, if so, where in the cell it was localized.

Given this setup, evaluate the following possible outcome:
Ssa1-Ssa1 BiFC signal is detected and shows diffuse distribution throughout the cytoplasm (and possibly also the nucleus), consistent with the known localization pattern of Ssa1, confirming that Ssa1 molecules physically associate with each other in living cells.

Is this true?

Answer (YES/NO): NO